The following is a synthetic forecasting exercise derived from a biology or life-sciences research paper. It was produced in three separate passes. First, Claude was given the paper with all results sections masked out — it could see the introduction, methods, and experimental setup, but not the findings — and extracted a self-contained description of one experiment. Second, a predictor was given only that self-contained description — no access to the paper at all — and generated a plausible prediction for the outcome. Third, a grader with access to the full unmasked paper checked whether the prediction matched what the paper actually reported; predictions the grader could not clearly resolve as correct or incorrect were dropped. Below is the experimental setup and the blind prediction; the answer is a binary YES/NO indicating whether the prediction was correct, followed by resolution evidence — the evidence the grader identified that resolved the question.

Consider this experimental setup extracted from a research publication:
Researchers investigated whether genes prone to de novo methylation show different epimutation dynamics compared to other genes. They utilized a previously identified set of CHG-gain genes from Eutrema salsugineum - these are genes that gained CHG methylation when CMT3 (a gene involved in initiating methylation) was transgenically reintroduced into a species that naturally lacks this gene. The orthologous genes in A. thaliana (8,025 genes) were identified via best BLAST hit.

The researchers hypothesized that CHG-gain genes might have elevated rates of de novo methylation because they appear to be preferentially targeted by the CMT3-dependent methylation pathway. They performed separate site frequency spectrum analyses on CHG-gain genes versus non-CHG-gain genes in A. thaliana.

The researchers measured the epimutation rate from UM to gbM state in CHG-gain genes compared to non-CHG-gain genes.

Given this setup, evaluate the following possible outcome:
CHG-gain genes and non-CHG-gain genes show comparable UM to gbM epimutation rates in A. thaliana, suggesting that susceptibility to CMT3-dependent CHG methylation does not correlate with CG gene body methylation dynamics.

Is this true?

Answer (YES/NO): NO